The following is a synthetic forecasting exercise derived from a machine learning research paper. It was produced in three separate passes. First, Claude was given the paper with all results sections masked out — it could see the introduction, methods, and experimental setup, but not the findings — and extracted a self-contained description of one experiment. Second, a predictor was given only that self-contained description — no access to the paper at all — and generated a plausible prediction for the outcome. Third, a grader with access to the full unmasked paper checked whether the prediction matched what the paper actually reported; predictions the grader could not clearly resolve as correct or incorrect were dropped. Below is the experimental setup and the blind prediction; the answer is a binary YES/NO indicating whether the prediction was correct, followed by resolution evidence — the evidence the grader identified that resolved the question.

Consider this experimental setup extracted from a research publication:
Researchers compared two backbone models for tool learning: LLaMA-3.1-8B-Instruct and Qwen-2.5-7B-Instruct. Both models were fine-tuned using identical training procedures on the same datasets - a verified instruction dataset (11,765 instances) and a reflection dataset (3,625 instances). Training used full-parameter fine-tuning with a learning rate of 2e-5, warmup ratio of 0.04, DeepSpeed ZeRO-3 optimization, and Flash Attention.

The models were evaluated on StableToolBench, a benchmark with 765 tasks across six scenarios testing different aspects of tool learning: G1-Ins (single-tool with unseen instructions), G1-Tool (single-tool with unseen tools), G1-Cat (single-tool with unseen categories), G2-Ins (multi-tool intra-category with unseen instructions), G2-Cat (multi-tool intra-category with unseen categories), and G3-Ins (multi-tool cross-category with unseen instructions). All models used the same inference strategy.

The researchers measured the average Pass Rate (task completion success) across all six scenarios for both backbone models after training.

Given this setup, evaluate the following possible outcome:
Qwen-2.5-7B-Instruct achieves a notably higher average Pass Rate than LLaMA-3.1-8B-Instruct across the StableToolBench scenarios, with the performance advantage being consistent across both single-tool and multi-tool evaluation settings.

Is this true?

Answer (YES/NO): NO